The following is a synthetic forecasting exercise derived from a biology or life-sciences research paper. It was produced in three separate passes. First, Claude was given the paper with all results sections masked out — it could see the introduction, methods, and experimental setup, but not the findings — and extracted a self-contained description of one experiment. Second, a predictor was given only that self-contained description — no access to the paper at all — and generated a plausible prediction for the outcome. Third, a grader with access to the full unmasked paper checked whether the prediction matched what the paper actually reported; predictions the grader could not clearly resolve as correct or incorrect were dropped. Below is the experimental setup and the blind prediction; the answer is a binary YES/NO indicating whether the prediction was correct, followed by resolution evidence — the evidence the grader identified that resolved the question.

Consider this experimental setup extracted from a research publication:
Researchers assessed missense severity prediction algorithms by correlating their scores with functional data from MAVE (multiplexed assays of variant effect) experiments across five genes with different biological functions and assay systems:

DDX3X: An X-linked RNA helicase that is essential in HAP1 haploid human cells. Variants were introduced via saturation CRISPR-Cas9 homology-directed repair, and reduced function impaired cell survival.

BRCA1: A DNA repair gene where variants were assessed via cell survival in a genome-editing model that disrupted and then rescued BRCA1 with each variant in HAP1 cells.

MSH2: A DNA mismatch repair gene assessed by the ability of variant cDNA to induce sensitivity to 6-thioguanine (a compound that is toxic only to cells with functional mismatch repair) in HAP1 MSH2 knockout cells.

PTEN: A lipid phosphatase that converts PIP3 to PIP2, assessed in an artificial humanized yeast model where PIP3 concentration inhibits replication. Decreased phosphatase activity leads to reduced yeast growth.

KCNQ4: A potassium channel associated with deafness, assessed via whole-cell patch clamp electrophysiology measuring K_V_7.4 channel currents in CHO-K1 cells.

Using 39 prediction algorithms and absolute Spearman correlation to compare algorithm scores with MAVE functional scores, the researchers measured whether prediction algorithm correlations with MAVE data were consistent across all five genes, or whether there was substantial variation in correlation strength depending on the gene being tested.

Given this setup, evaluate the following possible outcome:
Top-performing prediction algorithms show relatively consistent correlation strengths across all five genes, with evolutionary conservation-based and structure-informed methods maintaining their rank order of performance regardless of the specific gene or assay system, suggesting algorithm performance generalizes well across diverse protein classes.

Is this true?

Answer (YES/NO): NO